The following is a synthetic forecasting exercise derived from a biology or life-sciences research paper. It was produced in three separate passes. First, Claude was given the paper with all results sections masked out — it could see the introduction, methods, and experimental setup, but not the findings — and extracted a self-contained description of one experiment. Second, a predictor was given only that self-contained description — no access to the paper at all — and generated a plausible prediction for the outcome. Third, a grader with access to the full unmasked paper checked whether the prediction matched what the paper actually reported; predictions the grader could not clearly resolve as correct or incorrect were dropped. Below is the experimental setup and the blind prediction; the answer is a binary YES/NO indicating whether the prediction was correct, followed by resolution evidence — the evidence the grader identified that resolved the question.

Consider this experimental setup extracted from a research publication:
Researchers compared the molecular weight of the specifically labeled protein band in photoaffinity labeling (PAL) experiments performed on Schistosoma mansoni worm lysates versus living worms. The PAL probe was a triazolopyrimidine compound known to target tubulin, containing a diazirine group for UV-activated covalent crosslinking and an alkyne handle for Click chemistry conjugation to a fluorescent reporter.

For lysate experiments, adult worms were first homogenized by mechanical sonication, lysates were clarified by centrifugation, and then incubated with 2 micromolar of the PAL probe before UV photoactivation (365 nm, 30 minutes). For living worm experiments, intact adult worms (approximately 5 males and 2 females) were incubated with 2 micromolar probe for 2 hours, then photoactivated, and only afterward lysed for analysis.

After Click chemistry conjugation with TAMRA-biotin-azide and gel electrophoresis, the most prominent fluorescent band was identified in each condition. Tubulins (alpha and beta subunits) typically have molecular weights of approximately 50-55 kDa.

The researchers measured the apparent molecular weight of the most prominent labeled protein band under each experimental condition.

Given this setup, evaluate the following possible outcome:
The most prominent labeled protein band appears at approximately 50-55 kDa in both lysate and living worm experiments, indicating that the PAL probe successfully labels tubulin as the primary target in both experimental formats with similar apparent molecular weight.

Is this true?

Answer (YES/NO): NO